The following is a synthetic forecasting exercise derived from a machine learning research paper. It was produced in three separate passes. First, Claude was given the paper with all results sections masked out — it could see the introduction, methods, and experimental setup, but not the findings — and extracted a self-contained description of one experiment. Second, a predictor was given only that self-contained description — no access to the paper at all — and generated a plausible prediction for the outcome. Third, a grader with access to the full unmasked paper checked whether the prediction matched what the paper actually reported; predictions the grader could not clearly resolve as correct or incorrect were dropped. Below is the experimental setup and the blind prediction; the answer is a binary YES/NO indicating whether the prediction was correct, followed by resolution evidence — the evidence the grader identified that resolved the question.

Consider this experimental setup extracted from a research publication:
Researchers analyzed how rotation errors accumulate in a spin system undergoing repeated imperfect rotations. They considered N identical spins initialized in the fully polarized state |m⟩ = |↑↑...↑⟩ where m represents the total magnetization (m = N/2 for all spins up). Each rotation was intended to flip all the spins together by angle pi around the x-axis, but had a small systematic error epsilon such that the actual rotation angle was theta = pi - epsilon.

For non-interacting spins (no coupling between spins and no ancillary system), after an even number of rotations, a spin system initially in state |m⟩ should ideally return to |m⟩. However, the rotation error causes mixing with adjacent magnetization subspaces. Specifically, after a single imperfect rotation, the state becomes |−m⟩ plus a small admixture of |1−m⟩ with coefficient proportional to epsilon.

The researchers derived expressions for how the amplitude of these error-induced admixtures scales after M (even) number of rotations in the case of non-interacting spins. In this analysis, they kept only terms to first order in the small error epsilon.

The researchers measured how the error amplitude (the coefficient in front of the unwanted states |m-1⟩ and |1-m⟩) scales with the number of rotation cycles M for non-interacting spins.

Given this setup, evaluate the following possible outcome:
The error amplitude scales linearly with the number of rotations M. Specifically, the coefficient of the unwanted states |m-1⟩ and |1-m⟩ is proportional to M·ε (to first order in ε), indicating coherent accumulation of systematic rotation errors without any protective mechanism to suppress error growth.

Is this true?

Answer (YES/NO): YES